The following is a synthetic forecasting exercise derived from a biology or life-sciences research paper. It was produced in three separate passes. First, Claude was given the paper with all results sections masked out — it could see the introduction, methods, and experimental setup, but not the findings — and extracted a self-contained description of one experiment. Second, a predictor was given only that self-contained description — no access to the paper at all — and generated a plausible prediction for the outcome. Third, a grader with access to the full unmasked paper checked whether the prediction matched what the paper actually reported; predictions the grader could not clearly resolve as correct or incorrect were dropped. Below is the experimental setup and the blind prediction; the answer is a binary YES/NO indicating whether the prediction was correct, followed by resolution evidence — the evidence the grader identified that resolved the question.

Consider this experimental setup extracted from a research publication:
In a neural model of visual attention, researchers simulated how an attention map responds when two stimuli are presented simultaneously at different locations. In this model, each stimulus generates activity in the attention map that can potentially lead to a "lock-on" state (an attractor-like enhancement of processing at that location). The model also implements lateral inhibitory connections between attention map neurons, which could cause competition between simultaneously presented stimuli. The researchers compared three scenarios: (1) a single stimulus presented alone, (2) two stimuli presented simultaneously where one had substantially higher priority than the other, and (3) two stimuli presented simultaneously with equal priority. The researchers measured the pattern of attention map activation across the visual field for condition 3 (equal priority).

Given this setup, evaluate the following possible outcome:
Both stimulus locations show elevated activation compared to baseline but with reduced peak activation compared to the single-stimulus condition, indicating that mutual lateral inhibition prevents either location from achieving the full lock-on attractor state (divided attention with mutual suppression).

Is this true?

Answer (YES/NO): NO